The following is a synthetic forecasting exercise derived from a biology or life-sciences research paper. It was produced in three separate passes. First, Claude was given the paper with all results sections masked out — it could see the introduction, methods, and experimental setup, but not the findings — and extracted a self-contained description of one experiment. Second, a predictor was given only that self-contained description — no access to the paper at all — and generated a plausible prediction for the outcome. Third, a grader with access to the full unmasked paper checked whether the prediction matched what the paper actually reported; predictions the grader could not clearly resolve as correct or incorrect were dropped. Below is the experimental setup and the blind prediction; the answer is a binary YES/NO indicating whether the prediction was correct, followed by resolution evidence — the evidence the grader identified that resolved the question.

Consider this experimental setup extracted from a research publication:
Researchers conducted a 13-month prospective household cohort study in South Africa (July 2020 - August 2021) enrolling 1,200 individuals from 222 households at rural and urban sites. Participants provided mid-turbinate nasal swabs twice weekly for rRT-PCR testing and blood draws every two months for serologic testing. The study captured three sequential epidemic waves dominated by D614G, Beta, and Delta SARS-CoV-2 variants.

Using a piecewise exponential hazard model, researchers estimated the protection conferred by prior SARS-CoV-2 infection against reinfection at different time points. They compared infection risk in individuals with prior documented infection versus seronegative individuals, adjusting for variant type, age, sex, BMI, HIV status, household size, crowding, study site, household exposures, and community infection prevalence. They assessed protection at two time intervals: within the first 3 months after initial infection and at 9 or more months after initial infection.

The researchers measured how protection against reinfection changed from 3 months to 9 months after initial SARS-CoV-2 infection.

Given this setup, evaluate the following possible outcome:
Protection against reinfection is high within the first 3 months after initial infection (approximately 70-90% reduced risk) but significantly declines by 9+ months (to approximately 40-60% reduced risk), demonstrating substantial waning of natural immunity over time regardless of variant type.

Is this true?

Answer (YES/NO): NO